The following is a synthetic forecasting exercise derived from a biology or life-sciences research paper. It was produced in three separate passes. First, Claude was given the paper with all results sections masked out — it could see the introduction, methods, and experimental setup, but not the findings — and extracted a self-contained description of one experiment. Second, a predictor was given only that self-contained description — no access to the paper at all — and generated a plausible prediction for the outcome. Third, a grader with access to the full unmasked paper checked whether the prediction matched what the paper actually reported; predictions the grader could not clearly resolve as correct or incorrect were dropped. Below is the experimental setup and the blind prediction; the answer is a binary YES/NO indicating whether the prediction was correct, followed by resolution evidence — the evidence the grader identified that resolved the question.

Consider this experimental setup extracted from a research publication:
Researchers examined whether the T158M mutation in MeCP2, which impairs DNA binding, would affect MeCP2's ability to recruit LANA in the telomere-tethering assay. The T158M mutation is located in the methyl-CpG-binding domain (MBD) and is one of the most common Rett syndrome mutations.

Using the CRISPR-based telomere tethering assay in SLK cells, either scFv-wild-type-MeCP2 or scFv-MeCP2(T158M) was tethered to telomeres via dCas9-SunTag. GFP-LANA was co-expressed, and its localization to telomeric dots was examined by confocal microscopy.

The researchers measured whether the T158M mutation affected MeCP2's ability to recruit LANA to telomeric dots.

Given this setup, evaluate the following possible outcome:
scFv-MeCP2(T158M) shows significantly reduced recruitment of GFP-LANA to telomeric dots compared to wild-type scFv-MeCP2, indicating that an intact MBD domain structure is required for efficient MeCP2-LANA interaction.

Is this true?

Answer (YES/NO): YES